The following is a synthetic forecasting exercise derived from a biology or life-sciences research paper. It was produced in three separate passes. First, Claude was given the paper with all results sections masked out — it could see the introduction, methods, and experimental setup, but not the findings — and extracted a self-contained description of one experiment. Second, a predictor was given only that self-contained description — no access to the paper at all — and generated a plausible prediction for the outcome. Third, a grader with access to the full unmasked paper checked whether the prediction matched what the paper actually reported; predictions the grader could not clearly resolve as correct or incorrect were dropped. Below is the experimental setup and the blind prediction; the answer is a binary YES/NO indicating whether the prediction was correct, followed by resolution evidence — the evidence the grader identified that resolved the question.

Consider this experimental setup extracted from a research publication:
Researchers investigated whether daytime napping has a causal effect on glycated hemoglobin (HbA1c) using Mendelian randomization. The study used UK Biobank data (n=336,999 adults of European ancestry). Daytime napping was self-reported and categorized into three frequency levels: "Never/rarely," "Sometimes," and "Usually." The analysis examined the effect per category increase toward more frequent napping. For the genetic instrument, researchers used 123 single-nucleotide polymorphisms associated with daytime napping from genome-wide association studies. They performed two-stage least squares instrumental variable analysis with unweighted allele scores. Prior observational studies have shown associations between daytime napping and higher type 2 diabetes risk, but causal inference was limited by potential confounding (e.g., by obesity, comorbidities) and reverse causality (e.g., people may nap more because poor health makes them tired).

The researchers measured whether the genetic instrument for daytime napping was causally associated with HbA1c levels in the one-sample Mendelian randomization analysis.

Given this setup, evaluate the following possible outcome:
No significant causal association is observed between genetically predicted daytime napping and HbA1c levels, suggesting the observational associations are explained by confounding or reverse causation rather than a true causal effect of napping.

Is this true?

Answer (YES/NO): NO